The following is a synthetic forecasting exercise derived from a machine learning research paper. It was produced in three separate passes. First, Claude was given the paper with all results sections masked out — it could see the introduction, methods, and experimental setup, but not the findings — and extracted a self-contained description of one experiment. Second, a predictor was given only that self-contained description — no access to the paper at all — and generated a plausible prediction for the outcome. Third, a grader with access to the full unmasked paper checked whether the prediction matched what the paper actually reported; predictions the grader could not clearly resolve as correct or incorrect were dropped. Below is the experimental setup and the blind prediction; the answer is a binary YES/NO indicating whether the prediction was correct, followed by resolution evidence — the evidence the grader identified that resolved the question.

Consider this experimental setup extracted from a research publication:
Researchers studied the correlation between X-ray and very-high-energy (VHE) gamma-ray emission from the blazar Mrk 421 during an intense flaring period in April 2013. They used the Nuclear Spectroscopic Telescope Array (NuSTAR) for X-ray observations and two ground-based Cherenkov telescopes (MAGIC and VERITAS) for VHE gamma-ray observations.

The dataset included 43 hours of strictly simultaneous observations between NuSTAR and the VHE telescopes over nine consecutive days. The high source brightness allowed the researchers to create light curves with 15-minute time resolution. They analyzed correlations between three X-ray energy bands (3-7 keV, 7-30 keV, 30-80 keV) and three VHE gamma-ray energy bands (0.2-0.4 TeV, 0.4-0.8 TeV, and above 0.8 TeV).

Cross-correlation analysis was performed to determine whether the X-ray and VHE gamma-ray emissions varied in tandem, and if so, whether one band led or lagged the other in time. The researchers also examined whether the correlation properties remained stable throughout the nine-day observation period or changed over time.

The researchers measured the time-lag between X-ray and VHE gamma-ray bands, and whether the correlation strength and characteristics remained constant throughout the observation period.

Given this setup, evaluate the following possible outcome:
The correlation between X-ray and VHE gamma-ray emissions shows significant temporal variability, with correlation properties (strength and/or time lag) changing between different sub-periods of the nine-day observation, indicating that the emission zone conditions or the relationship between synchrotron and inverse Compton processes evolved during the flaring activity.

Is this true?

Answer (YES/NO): YES